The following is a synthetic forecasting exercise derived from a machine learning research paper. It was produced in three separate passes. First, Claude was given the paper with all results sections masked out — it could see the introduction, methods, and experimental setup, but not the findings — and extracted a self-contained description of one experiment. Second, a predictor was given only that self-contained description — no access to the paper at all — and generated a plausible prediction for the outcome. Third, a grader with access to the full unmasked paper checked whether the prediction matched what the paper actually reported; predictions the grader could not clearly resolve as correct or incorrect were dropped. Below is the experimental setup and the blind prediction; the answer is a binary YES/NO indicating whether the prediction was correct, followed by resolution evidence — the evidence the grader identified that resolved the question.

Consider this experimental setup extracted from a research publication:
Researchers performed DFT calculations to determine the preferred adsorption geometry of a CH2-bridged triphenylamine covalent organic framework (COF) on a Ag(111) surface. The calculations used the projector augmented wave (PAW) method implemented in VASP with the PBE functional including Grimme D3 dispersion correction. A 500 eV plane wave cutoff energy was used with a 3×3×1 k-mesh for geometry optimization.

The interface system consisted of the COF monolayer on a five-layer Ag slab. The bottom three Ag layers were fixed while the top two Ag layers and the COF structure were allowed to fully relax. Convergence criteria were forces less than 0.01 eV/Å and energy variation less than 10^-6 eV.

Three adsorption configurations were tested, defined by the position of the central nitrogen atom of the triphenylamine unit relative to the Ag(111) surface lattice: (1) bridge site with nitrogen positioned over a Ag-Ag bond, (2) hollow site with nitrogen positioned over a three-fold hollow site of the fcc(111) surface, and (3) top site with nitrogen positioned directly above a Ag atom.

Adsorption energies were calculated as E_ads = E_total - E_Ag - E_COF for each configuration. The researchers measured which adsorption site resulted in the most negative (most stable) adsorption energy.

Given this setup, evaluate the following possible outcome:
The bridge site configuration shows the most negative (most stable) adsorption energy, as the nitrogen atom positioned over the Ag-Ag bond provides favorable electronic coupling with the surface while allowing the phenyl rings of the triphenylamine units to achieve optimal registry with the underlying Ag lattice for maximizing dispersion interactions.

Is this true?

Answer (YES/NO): NO